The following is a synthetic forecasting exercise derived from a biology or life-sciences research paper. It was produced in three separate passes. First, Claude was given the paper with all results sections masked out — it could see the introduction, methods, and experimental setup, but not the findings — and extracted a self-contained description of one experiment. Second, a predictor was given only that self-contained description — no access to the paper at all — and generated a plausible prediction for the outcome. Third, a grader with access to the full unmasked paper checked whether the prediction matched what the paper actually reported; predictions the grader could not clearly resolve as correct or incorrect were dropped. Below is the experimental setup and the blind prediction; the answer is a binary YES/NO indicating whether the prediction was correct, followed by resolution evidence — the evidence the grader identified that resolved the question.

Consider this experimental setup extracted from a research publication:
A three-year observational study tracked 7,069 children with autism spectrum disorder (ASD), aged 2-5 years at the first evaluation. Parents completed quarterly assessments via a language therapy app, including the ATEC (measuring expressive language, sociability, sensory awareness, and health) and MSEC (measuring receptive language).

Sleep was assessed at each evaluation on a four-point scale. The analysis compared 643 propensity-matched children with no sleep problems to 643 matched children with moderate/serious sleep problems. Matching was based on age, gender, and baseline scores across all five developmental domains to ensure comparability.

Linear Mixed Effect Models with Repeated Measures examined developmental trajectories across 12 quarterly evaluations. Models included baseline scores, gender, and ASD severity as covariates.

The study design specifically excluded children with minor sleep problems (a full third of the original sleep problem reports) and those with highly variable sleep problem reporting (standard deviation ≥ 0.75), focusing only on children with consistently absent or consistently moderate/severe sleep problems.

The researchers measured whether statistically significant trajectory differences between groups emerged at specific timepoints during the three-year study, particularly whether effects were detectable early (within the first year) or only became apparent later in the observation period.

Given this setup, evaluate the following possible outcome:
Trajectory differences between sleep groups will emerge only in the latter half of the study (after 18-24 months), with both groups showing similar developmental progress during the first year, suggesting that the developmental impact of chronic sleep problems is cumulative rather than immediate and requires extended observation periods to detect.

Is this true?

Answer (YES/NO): NO